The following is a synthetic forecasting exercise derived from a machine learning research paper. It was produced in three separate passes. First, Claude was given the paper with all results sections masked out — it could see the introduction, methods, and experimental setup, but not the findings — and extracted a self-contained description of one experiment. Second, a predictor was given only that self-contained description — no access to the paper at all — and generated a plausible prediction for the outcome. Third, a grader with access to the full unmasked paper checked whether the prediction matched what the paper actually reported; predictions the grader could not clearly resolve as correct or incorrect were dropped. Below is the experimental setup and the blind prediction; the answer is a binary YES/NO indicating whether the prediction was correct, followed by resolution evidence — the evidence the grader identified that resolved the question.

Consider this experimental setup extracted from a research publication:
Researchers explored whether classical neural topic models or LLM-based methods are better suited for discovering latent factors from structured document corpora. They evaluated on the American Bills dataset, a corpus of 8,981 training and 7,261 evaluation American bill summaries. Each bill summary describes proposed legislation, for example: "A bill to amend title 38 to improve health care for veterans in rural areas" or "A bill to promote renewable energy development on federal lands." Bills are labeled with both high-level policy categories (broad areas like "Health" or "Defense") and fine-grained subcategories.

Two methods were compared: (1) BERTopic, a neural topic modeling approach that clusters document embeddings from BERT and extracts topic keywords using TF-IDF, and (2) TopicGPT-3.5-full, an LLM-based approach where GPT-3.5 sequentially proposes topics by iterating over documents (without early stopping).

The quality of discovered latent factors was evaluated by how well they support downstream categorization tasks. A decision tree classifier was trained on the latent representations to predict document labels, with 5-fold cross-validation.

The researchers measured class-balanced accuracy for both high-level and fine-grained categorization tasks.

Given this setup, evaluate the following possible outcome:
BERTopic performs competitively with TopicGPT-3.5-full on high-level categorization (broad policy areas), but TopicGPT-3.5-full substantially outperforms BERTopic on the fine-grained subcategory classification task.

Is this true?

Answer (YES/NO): NO